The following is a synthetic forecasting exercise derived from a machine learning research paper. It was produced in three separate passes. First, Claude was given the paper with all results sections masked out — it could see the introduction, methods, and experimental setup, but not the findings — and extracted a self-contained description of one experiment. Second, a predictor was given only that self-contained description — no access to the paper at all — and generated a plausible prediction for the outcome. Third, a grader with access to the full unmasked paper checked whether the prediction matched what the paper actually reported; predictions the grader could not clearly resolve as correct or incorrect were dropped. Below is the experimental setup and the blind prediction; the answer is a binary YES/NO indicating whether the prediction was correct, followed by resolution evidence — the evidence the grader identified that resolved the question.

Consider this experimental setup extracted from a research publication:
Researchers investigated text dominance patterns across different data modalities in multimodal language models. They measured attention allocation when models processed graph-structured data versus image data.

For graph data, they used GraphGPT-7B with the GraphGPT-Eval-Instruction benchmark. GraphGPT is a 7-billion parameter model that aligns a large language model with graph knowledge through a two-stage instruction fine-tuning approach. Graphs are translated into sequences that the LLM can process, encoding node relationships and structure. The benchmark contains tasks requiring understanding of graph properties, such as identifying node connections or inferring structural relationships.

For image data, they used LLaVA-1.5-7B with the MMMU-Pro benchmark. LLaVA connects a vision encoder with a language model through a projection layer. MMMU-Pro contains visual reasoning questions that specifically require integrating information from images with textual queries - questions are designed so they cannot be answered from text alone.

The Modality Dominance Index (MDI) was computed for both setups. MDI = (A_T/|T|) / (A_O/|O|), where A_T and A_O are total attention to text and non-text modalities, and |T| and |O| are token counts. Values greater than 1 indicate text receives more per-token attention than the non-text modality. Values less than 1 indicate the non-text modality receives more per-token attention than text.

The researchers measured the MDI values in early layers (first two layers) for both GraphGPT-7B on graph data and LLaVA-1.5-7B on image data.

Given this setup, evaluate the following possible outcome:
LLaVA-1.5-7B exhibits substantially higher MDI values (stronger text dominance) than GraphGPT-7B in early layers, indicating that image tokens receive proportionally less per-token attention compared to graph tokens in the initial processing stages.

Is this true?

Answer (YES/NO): YES